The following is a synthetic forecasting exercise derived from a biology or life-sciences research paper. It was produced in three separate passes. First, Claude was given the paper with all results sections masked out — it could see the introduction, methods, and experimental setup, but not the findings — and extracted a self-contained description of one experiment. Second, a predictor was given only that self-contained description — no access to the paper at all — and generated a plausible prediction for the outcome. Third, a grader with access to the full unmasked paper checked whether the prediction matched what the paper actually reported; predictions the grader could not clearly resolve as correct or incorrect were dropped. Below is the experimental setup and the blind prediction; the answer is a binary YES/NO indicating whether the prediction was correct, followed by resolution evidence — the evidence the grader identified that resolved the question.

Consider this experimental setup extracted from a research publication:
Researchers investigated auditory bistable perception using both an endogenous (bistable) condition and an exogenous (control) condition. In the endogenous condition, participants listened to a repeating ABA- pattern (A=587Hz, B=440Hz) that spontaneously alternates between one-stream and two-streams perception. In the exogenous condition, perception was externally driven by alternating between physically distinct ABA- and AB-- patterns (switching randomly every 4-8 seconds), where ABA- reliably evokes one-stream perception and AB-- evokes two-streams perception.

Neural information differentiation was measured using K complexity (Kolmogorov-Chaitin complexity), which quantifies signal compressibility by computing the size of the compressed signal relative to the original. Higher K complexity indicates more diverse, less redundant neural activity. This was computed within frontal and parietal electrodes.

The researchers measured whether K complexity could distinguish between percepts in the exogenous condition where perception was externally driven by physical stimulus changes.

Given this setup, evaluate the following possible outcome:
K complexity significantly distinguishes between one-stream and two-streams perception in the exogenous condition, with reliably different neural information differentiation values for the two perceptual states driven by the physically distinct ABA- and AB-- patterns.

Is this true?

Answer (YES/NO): NO